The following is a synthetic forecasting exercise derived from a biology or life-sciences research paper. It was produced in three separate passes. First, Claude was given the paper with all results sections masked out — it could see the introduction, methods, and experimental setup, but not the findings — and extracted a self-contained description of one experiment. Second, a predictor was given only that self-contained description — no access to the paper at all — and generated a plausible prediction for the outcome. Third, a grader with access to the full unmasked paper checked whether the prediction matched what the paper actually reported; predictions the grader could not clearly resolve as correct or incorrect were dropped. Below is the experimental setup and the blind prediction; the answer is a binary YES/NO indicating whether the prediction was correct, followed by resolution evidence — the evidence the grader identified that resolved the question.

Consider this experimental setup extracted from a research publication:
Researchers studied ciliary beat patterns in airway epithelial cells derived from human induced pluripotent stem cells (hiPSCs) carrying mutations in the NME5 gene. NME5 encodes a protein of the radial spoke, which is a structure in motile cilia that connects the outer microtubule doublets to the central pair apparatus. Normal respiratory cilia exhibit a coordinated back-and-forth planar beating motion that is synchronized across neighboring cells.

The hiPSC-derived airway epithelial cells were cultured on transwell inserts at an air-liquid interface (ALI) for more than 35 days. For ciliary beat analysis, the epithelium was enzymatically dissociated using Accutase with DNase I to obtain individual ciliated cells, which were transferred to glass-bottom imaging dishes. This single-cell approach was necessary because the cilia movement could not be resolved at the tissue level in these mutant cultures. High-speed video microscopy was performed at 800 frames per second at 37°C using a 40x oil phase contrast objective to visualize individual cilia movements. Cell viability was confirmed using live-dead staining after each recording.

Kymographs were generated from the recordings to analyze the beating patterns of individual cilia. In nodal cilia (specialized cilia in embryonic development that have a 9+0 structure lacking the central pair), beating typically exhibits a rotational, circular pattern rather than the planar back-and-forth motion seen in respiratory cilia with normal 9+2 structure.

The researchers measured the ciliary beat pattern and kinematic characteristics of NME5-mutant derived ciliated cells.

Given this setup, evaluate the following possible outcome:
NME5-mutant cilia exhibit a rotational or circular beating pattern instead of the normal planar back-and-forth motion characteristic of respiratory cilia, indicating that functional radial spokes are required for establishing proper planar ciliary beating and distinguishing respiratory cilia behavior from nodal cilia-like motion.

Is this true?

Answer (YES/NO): NO